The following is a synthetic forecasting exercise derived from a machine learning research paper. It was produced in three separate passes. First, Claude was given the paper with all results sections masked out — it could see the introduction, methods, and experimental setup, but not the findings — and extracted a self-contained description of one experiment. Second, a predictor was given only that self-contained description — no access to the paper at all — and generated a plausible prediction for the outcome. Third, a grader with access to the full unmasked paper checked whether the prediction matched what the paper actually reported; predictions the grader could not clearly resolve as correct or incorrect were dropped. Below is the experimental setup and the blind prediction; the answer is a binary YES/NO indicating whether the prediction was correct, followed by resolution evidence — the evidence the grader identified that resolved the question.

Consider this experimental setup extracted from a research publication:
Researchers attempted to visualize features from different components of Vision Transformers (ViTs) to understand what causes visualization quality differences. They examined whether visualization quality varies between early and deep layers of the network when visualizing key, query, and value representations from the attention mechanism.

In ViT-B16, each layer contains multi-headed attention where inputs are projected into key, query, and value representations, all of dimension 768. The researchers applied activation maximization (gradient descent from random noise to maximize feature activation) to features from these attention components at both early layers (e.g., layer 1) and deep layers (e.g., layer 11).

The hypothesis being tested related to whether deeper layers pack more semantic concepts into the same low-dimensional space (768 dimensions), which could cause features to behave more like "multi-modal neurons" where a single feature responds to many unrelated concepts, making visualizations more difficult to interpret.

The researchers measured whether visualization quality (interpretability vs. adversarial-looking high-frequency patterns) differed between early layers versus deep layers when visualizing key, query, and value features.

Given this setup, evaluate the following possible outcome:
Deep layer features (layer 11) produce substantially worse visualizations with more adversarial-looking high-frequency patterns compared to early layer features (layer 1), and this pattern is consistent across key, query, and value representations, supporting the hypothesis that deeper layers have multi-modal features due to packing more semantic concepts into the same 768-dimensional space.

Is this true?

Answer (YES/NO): NO